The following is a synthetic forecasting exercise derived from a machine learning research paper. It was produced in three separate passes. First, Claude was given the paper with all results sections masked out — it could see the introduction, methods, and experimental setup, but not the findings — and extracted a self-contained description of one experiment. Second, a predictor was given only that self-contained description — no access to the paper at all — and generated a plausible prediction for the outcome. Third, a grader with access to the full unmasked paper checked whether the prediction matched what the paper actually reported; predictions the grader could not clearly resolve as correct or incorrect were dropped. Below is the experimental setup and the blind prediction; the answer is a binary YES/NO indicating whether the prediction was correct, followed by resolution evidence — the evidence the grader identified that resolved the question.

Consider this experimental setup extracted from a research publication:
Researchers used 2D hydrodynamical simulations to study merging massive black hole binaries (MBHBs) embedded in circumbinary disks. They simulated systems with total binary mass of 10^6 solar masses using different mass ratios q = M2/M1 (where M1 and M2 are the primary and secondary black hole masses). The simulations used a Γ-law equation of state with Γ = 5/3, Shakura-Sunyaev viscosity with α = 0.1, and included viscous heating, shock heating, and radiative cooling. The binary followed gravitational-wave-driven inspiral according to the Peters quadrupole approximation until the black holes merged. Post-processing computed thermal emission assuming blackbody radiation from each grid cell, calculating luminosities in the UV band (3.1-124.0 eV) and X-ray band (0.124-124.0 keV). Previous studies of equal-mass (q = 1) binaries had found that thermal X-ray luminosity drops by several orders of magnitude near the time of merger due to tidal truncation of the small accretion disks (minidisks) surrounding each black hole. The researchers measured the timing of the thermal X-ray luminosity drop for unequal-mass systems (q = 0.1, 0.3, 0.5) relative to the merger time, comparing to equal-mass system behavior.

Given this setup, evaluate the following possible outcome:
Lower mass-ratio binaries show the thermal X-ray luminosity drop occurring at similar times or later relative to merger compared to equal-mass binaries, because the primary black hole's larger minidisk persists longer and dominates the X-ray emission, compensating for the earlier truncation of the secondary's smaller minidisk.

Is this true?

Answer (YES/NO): YES